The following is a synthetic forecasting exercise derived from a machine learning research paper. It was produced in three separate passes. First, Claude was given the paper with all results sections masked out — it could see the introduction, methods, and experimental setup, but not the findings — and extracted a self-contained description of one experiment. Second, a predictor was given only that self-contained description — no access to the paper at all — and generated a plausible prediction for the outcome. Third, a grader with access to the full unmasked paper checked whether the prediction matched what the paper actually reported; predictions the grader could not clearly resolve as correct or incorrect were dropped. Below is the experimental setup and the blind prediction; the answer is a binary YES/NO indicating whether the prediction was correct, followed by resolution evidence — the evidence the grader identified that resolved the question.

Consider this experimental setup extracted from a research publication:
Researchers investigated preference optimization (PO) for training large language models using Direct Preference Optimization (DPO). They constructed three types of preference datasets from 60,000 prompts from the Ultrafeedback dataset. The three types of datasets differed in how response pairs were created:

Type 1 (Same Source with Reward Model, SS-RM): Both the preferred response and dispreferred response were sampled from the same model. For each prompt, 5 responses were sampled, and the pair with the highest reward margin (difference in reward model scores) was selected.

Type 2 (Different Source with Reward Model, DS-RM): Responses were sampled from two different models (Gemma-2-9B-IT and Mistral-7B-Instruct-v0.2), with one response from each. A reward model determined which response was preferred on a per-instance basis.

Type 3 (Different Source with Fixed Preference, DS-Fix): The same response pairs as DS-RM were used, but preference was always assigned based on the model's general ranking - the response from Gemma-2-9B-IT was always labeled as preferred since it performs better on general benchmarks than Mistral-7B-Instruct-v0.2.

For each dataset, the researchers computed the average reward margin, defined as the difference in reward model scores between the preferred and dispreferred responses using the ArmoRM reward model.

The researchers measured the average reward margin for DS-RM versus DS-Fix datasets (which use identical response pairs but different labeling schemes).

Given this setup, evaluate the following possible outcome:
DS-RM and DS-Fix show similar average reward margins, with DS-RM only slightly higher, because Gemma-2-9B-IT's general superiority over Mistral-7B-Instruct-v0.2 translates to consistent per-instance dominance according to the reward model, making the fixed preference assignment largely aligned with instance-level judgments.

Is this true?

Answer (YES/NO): NO